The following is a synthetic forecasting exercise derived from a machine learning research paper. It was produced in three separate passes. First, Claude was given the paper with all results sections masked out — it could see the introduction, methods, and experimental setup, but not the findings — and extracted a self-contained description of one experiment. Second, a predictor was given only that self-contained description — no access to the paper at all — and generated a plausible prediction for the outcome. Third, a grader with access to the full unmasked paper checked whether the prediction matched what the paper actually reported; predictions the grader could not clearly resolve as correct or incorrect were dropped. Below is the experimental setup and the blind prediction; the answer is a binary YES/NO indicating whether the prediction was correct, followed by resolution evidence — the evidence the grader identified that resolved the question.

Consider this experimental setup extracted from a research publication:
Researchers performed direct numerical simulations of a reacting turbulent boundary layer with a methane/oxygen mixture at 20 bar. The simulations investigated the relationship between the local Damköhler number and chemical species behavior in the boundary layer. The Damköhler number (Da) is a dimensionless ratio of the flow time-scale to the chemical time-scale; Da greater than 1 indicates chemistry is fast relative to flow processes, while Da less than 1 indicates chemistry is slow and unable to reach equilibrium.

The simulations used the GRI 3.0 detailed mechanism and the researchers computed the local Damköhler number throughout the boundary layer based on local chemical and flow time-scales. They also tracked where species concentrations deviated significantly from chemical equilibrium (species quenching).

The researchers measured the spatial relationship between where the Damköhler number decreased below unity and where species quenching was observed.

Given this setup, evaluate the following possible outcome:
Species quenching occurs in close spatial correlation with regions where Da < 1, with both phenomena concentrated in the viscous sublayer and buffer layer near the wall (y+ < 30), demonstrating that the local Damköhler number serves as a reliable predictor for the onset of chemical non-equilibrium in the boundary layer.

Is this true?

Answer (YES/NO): YES